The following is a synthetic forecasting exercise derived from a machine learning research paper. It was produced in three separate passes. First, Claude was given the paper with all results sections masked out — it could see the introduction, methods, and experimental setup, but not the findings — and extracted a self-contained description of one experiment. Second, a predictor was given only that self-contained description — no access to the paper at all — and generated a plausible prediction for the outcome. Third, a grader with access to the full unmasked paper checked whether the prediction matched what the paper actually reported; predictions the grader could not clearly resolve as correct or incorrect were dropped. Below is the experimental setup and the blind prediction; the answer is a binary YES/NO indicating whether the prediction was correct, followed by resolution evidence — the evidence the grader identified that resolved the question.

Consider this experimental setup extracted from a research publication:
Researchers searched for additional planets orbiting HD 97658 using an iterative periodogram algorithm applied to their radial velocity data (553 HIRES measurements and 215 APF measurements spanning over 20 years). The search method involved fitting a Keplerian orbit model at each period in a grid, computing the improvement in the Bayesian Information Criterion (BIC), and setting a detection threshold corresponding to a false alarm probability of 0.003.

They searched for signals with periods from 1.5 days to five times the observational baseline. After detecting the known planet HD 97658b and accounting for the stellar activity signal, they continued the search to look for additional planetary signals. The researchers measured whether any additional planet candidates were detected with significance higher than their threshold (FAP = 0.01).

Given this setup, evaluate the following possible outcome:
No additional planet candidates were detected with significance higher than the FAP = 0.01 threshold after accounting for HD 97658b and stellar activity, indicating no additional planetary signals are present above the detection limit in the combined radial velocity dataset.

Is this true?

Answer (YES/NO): YES